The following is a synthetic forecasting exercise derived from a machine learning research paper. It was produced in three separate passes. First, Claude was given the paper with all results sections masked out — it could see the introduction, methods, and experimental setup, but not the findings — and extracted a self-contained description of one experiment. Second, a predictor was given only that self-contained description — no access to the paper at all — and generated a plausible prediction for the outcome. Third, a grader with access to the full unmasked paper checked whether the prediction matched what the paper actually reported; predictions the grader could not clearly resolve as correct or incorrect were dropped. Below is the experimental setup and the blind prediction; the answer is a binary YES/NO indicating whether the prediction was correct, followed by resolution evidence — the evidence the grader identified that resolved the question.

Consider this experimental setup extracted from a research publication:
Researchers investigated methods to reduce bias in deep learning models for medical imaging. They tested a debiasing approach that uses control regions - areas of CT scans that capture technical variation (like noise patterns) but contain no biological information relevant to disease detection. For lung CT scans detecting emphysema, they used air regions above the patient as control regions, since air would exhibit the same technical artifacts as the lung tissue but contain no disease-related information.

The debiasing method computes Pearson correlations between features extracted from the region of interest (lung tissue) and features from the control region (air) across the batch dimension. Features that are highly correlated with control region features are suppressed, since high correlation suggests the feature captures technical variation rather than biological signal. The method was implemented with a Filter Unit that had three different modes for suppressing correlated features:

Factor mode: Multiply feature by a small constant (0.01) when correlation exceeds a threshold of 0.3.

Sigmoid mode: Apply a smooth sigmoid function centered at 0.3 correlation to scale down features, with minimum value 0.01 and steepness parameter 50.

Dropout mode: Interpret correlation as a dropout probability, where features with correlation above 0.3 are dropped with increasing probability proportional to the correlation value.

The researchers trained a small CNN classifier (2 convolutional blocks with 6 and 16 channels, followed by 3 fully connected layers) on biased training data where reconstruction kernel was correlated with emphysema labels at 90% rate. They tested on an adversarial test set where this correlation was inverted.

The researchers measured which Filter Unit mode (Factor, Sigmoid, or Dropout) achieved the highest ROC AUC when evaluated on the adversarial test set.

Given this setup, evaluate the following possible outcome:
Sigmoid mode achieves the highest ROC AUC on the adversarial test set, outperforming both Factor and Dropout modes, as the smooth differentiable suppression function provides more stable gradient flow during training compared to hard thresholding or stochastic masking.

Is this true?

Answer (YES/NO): NO